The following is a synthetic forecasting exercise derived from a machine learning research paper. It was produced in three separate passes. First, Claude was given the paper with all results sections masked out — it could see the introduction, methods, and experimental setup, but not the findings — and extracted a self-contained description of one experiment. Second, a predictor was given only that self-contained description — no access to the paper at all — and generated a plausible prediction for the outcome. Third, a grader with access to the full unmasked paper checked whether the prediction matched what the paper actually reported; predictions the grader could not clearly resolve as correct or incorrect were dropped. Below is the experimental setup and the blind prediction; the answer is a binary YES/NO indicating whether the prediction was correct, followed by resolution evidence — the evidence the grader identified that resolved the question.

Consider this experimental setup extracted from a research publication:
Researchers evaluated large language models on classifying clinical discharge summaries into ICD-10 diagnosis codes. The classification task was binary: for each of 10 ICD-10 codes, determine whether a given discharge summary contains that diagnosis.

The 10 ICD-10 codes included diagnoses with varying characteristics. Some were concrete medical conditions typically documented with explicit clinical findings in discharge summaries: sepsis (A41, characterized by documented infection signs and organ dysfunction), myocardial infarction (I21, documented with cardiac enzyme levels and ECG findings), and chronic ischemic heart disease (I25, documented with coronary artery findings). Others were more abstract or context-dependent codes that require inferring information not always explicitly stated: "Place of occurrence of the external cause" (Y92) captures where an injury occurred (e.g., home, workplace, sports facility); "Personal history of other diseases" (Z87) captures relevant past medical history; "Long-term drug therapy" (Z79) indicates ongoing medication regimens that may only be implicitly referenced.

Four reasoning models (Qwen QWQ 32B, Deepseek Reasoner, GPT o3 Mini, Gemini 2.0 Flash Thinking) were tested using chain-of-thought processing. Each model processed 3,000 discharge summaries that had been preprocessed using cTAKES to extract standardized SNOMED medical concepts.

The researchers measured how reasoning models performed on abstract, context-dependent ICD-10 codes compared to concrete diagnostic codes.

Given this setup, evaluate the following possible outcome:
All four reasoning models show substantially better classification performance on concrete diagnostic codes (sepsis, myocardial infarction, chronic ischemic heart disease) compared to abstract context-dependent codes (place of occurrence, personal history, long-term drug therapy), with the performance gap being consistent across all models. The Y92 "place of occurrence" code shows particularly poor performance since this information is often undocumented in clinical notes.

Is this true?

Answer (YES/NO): NO